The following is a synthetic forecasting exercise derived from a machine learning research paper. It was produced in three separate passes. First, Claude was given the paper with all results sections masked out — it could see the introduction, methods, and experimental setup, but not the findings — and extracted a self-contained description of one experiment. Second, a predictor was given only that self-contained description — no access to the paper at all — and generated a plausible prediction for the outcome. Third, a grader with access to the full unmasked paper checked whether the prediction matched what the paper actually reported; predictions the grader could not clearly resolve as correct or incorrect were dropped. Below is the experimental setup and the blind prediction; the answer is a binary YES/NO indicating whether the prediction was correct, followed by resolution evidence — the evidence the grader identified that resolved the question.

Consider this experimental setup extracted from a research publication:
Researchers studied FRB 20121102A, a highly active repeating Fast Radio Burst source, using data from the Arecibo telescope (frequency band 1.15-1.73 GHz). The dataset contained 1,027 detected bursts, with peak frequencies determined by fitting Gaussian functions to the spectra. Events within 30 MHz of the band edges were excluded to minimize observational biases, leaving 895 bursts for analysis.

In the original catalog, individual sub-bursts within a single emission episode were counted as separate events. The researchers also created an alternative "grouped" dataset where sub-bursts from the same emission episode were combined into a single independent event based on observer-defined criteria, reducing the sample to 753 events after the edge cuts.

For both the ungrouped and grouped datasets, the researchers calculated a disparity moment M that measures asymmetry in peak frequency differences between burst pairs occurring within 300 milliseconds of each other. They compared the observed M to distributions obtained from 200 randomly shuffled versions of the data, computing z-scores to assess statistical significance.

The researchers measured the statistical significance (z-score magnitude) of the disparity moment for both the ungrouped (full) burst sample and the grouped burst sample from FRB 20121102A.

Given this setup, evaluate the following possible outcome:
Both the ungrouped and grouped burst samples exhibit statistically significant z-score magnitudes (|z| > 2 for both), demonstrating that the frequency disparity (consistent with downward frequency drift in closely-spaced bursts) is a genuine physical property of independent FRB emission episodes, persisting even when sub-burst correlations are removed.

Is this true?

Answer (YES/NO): NO